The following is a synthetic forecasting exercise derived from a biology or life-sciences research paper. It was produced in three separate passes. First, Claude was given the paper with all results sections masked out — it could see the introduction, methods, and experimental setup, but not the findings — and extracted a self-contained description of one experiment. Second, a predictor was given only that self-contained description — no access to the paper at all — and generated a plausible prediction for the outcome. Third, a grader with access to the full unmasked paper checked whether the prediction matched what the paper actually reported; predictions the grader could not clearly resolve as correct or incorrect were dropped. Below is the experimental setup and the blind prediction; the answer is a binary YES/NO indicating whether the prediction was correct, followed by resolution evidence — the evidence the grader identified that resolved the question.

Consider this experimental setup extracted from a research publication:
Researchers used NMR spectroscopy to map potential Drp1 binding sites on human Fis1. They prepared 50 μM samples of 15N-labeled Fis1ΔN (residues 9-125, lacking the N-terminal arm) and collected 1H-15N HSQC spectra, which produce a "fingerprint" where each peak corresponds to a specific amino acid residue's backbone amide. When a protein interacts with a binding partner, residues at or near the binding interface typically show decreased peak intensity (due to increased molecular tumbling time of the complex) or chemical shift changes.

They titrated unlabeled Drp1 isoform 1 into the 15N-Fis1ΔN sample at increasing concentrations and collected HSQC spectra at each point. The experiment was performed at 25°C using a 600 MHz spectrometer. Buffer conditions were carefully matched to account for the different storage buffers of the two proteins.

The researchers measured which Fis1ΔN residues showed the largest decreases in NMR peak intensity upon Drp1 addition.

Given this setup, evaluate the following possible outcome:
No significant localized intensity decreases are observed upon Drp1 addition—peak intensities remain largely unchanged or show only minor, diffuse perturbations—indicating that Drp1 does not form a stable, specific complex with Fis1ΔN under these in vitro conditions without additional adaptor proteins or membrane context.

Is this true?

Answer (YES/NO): NO